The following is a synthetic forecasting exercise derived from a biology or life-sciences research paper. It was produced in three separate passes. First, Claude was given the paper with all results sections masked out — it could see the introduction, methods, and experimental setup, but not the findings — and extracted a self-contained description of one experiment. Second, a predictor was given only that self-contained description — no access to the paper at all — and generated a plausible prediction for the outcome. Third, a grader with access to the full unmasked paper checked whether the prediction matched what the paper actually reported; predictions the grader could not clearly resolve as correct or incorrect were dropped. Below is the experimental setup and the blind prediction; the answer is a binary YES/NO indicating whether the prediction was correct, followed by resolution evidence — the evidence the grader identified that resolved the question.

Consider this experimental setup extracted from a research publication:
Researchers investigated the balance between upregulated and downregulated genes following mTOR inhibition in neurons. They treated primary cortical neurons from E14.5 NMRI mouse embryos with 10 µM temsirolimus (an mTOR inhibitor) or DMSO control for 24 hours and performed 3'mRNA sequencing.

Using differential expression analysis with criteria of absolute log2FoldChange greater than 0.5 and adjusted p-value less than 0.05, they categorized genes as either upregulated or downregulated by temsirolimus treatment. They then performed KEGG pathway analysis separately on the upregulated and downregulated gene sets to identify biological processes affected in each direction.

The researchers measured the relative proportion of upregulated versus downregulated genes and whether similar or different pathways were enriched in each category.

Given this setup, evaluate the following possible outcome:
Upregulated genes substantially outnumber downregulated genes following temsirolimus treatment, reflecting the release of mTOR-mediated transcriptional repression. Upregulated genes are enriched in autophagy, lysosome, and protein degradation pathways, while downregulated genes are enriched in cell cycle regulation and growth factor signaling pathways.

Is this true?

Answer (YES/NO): NO